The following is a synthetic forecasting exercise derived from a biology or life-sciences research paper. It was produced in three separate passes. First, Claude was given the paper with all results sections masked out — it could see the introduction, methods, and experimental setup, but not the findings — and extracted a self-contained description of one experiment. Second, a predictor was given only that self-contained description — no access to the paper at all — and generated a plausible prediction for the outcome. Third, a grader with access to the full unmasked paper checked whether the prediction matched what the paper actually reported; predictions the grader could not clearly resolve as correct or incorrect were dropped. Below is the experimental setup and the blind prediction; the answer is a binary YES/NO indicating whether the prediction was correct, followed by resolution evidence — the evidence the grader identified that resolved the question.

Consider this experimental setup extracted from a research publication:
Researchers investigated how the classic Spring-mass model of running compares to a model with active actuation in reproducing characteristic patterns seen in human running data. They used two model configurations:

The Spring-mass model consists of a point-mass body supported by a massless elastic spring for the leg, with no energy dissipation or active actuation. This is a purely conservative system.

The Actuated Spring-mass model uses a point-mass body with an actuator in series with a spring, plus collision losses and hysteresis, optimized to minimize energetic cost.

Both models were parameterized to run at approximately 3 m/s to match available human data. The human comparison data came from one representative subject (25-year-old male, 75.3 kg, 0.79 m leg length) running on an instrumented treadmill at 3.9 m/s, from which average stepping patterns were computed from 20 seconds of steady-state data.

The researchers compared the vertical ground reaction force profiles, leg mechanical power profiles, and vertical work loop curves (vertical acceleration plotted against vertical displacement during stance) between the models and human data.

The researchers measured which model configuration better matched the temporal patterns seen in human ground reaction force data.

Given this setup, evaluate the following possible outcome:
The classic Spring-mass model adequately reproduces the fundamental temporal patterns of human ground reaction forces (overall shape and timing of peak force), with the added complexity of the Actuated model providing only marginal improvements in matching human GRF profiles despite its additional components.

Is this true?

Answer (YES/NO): NO